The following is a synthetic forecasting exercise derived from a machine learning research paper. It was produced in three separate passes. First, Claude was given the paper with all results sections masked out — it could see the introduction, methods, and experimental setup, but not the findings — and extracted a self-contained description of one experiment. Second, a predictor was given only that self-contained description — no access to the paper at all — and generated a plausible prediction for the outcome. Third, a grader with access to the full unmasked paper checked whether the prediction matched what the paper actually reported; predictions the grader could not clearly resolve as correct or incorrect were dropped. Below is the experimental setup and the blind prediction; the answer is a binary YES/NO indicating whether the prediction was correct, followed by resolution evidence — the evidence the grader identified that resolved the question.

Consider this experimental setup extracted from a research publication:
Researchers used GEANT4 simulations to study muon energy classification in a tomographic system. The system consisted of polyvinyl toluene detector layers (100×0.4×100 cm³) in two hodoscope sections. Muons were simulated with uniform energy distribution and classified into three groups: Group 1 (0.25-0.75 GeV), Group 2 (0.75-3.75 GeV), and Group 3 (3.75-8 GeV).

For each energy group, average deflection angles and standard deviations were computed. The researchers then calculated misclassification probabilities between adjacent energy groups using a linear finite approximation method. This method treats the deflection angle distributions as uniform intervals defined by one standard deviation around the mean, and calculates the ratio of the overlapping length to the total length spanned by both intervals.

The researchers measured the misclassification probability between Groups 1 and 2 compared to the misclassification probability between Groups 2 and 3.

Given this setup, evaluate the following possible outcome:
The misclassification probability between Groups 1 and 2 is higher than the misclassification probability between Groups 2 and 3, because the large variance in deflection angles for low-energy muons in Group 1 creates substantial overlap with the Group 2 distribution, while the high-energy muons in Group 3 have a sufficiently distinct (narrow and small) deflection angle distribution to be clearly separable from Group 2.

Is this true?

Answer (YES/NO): NO